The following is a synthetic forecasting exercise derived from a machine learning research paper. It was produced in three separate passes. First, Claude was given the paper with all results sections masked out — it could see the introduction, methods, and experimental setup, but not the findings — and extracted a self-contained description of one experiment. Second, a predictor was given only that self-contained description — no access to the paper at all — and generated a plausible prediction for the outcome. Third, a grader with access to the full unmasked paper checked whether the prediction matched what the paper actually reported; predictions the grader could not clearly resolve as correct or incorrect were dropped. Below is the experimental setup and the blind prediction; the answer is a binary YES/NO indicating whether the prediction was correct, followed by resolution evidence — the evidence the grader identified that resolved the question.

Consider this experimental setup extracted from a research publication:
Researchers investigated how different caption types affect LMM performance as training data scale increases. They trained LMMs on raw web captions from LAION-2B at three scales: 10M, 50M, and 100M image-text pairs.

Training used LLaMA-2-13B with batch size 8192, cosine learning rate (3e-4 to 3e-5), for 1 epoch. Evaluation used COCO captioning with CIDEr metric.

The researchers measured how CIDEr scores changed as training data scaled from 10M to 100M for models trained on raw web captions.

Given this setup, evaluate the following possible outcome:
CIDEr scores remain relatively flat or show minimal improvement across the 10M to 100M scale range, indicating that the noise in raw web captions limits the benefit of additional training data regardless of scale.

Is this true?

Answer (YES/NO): NO